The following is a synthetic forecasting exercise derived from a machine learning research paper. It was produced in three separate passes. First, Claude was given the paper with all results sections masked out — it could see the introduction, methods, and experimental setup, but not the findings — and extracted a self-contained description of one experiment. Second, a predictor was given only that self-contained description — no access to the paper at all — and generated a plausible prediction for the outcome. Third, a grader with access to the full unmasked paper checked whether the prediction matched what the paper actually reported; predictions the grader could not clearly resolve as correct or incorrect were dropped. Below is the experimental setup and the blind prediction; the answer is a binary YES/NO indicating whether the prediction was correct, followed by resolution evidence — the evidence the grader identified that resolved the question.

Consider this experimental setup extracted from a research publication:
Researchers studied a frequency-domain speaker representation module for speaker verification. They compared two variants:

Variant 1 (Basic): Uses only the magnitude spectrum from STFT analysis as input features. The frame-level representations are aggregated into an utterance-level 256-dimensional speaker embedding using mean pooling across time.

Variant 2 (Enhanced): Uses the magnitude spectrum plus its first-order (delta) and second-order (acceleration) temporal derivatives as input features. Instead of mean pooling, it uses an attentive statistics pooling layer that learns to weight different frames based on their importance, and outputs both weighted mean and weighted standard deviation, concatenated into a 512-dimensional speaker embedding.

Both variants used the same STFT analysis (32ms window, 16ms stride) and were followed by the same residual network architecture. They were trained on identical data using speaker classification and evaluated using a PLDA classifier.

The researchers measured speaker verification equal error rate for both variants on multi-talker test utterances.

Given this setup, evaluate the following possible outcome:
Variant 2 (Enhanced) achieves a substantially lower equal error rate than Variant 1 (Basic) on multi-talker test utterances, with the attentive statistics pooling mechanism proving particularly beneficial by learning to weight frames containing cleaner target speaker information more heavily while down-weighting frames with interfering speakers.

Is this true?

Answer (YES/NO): NO